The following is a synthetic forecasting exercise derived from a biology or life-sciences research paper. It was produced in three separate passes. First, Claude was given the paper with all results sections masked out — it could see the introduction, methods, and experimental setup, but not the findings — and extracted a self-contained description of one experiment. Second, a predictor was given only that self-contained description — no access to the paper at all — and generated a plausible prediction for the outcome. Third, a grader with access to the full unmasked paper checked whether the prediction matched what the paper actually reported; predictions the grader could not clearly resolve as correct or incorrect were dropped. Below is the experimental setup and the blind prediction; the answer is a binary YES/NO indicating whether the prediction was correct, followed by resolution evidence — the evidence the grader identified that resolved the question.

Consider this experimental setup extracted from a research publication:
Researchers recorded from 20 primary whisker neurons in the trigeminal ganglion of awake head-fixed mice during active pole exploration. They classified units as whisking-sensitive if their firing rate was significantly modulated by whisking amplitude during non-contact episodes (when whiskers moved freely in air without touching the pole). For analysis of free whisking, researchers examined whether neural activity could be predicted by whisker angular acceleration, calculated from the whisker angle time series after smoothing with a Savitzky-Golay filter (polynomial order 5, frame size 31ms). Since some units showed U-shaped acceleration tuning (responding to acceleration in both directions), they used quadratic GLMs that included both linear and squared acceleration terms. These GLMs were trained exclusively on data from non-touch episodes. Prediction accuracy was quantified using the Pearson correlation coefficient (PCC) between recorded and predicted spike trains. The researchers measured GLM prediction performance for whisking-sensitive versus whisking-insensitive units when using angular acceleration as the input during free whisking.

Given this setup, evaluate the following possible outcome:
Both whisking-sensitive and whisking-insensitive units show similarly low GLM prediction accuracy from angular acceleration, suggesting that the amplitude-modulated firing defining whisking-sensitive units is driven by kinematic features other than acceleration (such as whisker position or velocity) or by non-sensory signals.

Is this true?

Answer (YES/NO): NO